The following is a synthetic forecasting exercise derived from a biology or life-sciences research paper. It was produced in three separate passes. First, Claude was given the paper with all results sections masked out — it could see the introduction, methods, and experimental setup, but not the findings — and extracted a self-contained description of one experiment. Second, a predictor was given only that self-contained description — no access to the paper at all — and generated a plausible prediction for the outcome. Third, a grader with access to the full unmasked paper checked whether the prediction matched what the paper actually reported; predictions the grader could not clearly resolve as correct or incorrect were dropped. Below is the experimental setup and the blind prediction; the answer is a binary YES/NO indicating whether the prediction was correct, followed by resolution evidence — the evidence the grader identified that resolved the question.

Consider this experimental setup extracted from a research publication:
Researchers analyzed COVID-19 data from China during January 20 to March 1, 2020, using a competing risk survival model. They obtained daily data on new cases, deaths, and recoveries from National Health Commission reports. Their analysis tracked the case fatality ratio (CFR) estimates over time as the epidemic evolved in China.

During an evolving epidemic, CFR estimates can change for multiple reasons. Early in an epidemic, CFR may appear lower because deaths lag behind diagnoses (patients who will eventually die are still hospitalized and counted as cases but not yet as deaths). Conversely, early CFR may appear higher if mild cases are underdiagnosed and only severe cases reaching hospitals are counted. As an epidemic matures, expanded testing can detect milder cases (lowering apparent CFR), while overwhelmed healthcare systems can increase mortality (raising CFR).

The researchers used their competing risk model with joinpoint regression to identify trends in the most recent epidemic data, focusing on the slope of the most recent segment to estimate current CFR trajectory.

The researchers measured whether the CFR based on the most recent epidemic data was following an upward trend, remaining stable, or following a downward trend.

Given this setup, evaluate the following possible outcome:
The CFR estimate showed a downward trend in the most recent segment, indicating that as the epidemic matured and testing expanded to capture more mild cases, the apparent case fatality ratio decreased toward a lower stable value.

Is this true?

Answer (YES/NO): YES